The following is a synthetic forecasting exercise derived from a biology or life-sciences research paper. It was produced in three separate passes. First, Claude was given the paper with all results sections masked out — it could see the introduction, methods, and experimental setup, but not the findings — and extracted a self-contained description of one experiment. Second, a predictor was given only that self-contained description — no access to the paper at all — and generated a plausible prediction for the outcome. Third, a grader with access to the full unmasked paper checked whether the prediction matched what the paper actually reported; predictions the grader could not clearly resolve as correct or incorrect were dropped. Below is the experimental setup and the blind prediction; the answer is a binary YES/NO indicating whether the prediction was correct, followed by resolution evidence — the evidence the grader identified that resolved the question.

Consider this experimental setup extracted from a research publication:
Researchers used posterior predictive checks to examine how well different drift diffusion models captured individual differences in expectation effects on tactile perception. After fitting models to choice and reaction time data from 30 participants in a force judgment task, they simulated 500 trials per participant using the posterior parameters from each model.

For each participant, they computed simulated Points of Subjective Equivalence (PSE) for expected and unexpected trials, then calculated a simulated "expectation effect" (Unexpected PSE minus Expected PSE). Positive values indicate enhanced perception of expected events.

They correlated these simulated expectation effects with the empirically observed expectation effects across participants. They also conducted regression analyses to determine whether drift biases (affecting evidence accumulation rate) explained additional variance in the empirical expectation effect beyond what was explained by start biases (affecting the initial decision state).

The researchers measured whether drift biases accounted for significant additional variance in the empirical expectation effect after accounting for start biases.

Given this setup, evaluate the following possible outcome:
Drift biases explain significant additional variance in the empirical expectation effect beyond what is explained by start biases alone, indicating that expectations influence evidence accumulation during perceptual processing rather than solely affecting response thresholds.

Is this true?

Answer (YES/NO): YES